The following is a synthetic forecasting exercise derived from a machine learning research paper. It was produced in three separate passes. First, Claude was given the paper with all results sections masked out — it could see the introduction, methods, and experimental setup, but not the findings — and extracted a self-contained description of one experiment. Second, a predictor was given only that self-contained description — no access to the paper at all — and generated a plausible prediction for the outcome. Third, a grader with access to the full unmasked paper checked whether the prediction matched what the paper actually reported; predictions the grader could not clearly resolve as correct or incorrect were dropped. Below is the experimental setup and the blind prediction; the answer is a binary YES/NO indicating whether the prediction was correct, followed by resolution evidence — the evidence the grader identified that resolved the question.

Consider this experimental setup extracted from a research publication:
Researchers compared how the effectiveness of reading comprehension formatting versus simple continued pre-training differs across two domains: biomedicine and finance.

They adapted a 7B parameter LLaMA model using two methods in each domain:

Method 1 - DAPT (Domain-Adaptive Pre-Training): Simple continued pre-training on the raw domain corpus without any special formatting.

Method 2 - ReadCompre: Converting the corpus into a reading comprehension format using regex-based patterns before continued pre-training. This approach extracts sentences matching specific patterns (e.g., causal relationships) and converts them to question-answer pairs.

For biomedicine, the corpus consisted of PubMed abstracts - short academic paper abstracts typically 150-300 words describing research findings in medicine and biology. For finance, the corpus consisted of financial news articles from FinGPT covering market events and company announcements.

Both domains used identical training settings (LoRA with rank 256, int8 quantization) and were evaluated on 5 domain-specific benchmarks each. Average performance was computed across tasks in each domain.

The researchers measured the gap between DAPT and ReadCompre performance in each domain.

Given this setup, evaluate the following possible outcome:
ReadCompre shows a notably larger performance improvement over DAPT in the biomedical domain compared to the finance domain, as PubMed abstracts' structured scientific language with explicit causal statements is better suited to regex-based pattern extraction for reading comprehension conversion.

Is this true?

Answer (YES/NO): YES